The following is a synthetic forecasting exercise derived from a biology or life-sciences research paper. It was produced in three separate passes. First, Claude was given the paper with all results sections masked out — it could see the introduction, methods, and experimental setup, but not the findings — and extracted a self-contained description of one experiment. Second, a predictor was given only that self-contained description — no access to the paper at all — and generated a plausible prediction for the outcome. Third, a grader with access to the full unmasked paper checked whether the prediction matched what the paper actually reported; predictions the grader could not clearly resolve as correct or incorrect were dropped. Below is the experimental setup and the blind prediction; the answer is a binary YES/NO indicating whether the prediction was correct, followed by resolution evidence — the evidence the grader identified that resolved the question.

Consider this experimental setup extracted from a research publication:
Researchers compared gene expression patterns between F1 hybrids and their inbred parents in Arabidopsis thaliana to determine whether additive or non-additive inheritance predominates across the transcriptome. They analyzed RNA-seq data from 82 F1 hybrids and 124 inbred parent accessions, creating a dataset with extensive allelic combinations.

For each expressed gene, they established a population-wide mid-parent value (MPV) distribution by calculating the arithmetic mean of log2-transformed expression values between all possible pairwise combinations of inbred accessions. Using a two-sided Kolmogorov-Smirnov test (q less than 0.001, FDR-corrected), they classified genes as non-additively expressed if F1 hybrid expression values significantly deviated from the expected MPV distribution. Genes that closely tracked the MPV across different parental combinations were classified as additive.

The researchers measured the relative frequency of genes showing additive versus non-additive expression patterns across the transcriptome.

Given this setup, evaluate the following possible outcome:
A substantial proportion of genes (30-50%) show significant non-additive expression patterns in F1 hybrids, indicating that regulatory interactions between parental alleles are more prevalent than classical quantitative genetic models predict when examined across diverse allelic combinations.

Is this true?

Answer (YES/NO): NO